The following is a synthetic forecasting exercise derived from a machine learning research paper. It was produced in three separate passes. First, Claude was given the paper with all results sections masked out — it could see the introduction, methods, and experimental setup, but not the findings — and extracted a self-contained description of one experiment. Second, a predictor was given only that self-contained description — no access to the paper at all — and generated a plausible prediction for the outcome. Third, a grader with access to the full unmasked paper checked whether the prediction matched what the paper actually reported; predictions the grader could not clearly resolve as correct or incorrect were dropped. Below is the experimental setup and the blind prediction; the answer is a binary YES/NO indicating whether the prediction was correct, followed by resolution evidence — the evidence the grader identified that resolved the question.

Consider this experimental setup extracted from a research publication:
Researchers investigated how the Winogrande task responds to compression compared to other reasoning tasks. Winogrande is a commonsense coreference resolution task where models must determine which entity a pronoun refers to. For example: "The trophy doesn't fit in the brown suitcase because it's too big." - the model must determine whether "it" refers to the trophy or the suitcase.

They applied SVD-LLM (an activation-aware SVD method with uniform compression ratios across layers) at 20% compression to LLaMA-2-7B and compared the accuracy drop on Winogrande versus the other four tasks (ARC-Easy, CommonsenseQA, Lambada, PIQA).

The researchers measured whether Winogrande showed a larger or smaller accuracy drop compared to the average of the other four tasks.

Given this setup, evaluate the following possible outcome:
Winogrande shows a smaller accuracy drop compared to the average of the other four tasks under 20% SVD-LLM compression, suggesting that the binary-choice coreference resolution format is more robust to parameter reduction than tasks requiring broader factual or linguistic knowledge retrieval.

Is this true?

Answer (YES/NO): YES